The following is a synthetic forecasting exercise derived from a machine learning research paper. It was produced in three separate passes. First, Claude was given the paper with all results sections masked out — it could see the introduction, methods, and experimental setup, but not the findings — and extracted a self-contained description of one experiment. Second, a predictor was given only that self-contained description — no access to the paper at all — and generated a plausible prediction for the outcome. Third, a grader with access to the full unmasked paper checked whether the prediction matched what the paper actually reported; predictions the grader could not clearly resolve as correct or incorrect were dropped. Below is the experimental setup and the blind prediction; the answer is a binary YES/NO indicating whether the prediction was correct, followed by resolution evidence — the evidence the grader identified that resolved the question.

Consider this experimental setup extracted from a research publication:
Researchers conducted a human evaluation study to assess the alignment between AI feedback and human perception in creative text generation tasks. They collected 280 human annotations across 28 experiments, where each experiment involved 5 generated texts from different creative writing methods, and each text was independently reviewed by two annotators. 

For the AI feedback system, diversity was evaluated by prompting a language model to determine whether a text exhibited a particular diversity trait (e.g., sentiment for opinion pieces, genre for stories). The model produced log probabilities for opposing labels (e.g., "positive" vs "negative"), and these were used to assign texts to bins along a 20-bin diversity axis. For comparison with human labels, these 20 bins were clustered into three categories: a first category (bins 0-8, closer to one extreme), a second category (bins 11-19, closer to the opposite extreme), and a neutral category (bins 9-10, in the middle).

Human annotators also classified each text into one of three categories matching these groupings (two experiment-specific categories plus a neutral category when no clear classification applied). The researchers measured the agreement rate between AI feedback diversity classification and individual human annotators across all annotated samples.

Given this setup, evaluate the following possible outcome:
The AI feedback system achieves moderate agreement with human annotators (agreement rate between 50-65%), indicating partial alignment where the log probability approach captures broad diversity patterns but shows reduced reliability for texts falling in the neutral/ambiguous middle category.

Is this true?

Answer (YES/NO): NO